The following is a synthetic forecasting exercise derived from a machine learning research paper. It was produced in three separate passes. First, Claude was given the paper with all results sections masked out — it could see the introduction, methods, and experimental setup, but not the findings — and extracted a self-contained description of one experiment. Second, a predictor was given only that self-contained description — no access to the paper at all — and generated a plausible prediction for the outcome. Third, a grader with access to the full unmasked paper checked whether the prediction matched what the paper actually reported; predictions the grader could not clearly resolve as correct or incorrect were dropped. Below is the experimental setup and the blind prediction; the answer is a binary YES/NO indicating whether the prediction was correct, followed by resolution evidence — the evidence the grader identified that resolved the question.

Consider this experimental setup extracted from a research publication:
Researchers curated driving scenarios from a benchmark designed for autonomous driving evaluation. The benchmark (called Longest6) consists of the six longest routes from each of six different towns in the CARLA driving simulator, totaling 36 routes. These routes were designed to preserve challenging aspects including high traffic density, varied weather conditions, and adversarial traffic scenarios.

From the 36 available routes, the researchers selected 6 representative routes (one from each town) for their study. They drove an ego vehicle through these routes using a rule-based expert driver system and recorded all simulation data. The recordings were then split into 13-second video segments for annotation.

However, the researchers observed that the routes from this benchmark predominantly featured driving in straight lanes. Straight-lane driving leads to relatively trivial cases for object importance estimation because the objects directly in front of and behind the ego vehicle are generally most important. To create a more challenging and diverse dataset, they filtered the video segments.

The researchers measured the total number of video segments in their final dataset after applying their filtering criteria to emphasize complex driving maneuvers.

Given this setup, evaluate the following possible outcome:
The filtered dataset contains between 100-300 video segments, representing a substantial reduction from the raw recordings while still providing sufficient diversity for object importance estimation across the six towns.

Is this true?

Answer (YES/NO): NO